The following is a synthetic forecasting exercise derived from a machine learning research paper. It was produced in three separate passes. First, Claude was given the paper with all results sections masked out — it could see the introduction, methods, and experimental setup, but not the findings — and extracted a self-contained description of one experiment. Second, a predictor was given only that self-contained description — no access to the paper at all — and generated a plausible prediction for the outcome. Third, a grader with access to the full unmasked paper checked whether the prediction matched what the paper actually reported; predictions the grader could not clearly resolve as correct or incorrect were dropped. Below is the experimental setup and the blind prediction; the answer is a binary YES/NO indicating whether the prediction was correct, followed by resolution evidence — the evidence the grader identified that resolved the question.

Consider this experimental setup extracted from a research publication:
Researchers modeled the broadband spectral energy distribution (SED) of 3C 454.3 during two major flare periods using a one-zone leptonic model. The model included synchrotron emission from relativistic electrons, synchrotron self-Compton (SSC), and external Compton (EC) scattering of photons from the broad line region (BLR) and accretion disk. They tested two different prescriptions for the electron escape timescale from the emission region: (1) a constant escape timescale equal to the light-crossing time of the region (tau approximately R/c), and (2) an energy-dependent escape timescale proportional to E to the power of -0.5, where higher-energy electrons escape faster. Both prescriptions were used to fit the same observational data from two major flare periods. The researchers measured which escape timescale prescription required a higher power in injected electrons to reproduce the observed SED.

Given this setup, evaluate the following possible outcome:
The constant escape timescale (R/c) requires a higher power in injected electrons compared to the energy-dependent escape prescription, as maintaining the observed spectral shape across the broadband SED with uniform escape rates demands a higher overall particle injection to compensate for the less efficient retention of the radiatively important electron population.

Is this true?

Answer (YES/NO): NO